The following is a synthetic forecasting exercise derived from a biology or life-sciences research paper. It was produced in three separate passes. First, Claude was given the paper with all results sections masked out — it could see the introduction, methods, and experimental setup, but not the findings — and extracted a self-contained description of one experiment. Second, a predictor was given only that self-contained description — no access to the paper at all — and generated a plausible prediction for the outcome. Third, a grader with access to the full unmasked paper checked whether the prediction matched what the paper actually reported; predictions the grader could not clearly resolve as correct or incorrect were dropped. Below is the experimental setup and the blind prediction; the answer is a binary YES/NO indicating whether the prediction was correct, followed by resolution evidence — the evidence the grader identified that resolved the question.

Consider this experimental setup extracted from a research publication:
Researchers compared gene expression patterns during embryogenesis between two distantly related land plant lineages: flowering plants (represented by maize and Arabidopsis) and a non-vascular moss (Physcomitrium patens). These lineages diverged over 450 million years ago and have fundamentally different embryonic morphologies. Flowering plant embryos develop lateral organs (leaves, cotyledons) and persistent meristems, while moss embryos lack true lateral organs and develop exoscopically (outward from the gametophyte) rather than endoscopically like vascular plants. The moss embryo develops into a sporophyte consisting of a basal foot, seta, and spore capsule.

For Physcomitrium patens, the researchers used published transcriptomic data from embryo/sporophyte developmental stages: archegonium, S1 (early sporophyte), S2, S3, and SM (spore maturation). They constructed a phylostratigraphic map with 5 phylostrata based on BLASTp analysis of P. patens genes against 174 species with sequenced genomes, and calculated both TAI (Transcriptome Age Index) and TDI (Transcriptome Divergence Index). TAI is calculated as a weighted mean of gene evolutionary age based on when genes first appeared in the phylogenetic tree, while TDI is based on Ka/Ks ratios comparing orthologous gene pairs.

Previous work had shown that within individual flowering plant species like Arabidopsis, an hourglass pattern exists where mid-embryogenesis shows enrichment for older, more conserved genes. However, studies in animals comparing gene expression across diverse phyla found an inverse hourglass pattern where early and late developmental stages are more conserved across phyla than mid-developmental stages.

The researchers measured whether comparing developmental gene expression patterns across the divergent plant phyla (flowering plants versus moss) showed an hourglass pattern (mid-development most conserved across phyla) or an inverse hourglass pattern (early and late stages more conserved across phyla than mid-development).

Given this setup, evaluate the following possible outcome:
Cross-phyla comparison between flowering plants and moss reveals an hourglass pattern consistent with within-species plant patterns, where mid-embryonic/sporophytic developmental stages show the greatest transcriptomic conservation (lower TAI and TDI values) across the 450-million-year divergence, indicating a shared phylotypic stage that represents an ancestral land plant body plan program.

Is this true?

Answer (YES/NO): NO